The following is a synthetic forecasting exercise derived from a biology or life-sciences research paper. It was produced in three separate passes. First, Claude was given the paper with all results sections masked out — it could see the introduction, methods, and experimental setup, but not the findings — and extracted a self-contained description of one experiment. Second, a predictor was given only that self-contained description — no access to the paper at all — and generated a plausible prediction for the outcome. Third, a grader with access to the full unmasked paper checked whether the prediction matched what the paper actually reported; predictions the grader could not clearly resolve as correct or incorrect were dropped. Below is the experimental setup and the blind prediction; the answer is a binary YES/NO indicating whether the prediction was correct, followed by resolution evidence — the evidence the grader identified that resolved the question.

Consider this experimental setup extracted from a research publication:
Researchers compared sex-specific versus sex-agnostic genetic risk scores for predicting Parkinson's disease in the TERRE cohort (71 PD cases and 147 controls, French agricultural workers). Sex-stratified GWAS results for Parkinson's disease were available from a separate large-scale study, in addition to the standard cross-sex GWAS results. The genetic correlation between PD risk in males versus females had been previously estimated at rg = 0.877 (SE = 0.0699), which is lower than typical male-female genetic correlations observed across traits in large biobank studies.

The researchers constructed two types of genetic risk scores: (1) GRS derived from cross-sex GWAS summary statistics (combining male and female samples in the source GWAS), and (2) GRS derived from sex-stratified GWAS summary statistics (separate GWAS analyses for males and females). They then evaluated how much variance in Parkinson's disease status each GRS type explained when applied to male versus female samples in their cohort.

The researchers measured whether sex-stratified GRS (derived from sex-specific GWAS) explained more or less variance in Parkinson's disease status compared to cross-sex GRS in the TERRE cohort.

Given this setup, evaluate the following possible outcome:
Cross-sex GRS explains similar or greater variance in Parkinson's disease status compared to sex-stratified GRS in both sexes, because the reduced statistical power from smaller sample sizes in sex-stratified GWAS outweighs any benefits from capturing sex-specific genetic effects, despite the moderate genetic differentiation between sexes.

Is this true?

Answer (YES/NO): YES